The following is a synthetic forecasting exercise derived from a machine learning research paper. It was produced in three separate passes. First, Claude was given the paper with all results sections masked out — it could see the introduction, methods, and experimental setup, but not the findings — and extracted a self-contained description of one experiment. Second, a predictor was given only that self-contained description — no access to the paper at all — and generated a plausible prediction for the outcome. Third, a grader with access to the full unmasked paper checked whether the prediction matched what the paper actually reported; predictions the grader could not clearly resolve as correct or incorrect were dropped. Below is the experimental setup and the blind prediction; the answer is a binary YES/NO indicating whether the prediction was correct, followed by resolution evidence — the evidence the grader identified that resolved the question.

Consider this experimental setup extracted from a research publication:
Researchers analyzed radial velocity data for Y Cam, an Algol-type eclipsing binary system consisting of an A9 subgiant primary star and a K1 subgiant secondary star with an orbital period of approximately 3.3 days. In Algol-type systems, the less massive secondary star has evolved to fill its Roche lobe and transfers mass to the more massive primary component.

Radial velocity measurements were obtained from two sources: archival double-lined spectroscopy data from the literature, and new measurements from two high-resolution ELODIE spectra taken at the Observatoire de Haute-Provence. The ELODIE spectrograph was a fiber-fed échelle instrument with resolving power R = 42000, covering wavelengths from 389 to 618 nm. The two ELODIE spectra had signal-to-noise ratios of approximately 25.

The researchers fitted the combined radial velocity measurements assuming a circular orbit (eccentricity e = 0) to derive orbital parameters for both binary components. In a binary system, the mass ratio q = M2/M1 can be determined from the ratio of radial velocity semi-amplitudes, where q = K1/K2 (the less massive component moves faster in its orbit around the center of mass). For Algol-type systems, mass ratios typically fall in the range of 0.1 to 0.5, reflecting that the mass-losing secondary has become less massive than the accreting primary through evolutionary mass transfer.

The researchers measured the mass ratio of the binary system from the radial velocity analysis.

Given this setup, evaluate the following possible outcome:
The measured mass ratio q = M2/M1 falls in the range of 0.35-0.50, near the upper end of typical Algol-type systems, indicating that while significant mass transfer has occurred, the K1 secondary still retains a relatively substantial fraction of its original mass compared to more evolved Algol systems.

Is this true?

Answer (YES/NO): NO